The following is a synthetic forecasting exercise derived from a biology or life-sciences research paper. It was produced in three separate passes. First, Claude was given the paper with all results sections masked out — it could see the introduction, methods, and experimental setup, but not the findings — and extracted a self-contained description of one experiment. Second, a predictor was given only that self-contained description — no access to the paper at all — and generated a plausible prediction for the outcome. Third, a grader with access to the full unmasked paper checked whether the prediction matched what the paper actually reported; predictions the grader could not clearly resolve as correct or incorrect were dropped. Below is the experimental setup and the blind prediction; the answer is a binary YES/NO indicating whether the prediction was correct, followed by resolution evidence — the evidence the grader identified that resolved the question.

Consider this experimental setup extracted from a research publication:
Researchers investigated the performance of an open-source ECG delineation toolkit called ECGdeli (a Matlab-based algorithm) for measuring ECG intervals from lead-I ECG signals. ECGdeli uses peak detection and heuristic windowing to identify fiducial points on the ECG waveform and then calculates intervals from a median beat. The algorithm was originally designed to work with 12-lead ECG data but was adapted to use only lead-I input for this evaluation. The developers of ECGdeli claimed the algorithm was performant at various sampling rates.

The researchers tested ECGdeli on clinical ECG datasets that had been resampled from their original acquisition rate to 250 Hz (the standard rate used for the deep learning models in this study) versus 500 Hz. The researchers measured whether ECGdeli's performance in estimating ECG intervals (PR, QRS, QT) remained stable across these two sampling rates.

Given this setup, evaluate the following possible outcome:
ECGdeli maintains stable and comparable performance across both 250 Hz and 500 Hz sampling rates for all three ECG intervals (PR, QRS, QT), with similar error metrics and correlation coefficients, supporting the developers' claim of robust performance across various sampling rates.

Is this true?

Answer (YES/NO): NO